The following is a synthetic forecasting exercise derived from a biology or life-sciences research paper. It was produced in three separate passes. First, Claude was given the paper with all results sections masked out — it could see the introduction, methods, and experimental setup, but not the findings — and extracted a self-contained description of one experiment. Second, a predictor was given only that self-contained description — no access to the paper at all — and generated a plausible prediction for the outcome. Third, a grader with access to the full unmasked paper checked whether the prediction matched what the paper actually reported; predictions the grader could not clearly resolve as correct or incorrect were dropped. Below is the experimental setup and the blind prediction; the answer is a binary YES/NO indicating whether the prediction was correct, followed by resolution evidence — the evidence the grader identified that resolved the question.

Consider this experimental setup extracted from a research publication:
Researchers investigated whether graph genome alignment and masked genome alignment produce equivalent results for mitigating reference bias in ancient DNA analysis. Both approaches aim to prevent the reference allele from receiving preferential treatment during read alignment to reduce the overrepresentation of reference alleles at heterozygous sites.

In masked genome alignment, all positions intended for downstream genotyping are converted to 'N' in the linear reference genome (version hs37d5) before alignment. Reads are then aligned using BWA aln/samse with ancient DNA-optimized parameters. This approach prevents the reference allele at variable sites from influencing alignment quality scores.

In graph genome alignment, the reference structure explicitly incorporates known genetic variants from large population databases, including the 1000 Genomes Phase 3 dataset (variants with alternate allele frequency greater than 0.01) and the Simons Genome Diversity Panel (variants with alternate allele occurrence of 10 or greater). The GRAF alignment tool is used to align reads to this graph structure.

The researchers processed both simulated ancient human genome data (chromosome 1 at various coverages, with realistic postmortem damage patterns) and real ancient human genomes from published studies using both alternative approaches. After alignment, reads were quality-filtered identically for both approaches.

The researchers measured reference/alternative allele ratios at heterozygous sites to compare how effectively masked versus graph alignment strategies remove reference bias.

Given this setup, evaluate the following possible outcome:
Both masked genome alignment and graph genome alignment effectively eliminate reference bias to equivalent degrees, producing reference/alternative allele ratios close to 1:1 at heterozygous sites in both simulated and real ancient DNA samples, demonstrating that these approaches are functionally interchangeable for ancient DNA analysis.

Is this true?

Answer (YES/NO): NO